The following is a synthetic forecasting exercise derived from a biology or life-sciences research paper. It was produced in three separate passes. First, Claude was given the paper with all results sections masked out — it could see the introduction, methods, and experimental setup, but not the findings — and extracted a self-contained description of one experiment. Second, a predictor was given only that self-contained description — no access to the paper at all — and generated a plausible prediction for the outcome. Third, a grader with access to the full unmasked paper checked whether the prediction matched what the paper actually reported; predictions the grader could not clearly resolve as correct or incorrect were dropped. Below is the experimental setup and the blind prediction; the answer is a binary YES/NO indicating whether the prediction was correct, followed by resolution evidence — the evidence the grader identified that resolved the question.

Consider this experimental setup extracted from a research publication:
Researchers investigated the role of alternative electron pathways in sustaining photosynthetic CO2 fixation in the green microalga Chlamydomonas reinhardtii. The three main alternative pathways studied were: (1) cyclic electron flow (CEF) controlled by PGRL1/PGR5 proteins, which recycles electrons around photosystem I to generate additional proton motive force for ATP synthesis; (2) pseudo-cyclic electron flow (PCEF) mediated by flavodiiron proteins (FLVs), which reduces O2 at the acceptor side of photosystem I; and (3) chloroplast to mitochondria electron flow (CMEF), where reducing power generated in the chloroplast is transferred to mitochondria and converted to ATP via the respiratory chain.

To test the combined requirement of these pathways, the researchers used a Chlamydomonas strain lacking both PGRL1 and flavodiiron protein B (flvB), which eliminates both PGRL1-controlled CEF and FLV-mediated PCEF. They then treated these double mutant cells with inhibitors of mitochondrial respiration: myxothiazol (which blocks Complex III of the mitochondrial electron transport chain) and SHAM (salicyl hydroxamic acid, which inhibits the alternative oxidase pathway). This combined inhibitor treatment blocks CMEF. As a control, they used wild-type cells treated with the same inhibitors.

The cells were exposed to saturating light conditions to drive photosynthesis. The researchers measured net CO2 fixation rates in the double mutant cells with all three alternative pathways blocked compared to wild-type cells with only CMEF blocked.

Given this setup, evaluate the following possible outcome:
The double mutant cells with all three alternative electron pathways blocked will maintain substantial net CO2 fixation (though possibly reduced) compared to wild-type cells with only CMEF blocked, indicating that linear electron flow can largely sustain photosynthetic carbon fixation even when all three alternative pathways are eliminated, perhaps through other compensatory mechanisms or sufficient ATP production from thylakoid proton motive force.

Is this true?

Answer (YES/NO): NO